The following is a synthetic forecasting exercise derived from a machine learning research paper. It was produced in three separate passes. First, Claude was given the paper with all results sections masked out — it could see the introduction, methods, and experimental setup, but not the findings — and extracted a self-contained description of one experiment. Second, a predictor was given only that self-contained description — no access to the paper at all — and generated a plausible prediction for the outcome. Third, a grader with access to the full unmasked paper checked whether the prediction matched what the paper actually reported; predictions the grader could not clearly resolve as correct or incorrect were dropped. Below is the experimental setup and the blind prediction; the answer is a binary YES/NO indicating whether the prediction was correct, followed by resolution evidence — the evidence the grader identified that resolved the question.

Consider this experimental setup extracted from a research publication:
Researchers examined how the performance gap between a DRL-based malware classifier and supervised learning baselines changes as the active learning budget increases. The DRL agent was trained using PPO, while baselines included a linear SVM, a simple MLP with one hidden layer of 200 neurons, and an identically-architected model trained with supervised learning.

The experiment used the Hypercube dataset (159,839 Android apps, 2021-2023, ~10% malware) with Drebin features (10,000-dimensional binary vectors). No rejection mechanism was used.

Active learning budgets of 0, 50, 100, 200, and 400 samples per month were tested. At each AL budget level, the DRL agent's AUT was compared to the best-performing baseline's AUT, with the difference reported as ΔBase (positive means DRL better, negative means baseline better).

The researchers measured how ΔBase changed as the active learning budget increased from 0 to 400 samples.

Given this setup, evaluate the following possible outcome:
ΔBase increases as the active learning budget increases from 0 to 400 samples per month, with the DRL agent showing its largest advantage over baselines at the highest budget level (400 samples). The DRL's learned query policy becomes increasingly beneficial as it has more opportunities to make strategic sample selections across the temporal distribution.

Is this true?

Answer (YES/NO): NO